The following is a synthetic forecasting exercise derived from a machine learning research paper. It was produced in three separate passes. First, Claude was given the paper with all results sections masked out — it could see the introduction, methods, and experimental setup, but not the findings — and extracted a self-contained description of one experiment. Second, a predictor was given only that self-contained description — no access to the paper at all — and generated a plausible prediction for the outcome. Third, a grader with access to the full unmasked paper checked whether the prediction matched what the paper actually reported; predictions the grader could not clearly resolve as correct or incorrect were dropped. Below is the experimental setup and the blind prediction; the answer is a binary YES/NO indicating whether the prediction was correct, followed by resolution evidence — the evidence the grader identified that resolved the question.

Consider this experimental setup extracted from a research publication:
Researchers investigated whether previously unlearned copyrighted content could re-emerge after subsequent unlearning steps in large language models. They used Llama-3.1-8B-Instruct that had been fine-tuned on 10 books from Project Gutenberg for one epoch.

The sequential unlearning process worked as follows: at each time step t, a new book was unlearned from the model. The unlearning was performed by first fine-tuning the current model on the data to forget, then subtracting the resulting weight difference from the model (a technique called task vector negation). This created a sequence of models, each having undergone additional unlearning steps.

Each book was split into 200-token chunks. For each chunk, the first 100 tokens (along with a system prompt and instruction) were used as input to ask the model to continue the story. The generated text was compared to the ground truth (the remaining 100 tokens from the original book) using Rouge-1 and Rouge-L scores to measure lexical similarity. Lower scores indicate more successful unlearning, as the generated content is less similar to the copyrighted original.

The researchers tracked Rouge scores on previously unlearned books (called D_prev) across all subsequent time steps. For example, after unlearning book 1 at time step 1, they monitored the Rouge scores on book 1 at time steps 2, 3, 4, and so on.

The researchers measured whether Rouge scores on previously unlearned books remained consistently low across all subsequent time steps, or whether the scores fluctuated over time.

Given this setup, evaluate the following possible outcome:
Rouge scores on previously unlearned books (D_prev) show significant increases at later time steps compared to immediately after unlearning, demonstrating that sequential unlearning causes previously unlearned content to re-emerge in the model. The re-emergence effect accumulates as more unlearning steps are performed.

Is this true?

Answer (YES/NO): NO